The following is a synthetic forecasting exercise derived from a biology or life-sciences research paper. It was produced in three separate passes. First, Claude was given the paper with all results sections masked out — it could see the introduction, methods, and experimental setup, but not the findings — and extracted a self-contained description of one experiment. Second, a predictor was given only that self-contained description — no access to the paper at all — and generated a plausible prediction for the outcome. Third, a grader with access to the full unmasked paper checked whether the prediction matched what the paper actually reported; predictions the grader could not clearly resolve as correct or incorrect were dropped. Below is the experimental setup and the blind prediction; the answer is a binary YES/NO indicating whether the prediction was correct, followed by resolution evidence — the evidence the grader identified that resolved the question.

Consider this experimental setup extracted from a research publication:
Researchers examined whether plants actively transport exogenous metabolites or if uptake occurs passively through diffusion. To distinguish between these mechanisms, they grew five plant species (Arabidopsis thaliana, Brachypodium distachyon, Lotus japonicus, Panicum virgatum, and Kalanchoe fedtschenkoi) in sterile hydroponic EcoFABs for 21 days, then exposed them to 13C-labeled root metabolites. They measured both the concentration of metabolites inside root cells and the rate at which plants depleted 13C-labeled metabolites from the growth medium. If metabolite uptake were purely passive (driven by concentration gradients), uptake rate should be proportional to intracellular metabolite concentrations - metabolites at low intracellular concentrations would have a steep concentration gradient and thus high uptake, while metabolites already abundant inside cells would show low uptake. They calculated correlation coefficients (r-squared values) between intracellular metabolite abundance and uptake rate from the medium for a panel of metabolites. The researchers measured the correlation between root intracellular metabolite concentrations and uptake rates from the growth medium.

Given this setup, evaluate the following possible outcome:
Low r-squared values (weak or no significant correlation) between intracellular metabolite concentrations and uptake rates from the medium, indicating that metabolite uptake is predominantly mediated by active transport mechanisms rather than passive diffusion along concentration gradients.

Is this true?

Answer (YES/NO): YES